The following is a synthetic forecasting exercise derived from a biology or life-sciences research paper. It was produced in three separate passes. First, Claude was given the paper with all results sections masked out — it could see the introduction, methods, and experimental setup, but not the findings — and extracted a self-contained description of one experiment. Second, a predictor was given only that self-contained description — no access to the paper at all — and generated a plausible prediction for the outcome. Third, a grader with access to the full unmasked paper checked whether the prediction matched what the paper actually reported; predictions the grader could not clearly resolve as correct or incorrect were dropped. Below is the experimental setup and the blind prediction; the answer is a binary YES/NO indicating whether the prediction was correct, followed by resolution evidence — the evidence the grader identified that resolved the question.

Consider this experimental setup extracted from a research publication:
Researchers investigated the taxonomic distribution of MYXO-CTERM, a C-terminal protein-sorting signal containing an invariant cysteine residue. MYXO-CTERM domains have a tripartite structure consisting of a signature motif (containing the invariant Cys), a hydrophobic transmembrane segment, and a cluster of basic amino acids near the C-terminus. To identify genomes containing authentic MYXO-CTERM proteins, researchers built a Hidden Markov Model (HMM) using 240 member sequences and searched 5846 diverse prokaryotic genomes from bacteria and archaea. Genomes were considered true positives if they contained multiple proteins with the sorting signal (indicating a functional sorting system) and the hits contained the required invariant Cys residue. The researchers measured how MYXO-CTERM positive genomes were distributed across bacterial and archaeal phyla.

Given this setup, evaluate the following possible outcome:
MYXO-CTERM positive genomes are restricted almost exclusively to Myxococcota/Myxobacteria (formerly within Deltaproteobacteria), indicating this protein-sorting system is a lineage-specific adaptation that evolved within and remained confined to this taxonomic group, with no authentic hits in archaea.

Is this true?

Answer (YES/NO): YES